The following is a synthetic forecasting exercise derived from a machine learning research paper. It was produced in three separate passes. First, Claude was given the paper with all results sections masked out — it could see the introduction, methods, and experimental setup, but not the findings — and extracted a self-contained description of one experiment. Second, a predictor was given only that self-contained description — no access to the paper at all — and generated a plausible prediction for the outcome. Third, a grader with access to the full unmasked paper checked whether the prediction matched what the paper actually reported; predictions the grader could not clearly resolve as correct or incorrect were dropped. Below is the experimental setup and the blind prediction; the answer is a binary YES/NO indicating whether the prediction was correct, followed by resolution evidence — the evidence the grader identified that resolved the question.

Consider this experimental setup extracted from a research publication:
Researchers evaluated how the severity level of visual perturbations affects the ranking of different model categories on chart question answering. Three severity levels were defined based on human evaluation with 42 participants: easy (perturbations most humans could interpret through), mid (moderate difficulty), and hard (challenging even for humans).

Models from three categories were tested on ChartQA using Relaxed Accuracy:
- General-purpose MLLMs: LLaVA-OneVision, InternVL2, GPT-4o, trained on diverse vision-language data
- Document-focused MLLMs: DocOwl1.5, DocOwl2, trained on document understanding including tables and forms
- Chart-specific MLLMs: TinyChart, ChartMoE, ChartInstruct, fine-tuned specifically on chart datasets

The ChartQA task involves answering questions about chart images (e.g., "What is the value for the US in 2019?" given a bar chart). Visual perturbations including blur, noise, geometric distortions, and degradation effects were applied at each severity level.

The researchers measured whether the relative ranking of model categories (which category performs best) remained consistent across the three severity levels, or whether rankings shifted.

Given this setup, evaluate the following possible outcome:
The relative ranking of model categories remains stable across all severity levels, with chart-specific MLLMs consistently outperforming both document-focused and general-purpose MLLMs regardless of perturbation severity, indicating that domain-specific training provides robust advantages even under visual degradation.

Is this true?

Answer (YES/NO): NO